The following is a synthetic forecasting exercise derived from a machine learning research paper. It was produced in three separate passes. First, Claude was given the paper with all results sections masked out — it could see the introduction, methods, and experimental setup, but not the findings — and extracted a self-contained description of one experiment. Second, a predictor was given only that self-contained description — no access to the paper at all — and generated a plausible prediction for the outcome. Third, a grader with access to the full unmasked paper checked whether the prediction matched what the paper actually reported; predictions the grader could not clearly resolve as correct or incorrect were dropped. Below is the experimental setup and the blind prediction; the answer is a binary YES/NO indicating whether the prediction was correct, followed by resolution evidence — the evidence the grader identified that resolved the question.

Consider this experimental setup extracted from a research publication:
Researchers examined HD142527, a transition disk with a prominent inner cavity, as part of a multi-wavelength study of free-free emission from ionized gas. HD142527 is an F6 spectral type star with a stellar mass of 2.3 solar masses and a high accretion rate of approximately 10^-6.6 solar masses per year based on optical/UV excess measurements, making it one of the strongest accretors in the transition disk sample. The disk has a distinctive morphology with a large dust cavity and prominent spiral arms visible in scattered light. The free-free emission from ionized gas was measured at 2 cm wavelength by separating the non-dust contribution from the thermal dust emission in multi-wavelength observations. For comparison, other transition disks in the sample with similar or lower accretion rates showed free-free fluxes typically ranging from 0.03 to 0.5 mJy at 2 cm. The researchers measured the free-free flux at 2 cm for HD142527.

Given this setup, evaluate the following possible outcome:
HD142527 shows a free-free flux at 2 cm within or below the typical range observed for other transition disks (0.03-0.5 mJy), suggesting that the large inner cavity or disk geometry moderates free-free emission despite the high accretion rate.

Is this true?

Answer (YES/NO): YES